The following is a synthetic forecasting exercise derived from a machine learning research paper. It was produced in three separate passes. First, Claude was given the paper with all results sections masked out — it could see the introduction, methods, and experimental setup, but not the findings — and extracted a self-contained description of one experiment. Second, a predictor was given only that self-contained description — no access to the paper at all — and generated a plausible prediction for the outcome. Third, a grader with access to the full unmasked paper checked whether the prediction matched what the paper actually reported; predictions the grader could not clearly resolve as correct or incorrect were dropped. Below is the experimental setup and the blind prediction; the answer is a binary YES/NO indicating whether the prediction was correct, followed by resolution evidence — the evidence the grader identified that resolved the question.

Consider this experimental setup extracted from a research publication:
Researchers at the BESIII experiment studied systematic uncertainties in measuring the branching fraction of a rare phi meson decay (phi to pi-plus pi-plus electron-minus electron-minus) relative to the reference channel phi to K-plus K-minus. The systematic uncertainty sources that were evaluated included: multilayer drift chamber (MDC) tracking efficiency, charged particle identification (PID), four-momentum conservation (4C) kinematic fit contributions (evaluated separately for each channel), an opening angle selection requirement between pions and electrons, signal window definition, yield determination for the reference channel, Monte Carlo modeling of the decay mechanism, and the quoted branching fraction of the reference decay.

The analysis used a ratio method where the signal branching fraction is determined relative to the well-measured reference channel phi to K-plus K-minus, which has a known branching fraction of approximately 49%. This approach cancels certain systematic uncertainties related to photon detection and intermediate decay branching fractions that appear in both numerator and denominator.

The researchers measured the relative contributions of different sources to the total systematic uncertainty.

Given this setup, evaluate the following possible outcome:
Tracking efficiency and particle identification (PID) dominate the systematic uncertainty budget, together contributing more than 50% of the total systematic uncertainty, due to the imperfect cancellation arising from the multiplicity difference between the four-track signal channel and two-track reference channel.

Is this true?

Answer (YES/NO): YES